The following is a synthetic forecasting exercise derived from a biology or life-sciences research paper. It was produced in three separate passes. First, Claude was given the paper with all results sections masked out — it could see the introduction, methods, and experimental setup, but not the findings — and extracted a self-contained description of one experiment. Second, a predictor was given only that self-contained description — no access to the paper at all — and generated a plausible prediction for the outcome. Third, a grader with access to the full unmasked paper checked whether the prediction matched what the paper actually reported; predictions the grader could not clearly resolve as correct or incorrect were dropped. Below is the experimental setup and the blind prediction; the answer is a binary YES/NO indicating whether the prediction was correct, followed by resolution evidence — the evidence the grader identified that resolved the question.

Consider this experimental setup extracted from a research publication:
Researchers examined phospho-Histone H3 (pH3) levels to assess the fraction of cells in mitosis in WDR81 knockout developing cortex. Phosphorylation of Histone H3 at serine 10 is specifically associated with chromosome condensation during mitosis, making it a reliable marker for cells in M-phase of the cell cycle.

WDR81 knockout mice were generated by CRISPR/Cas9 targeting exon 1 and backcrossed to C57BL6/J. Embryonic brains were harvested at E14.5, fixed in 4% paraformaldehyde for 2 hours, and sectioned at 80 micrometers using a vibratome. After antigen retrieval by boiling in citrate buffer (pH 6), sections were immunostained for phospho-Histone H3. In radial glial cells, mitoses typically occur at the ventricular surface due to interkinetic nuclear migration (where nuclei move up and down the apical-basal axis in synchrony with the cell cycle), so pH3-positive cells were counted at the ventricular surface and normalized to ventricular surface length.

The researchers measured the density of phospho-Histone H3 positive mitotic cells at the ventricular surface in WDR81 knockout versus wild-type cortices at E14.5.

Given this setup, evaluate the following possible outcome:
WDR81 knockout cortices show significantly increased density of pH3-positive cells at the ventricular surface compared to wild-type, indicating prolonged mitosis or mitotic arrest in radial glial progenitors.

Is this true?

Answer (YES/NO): NO